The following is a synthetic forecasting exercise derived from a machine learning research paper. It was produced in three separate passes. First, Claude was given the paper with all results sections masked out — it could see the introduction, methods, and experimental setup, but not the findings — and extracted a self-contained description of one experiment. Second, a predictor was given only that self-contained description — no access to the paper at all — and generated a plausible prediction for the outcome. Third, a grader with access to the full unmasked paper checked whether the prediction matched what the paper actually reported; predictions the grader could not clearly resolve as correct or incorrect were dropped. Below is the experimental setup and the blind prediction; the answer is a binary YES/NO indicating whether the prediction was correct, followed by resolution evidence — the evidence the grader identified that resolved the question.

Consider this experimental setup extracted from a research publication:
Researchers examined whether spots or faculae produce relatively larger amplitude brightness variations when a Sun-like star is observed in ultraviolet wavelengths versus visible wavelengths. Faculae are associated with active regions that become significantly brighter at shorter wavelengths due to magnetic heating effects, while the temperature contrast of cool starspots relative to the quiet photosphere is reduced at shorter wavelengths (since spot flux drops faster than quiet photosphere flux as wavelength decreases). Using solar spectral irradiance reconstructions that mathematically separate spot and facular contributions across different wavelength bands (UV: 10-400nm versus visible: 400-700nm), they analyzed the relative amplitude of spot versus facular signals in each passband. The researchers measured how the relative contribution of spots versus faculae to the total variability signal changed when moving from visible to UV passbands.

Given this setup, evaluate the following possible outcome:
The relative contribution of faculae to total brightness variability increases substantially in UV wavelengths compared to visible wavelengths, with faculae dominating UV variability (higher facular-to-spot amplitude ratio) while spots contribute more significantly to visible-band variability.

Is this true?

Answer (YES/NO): NO